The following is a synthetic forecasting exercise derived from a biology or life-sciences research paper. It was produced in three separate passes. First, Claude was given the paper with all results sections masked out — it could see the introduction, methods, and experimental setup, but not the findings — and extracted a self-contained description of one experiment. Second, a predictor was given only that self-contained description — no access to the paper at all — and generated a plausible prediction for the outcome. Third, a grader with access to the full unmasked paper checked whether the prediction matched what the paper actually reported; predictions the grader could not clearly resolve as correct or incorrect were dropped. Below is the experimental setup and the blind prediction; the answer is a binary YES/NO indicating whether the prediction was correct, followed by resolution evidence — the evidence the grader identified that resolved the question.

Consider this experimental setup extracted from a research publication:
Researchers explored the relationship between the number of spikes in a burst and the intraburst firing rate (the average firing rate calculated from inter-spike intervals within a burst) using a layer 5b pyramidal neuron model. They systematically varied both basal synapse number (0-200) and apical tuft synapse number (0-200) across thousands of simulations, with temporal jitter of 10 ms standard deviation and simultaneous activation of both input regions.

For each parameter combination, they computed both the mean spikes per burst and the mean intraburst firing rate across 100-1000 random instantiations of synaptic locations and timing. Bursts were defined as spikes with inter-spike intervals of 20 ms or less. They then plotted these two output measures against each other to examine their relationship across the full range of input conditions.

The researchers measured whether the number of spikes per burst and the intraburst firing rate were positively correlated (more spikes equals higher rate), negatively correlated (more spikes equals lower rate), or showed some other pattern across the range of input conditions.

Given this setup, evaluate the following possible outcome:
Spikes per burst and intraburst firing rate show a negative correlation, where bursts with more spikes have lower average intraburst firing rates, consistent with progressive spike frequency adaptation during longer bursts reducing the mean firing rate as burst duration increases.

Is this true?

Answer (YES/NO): NO